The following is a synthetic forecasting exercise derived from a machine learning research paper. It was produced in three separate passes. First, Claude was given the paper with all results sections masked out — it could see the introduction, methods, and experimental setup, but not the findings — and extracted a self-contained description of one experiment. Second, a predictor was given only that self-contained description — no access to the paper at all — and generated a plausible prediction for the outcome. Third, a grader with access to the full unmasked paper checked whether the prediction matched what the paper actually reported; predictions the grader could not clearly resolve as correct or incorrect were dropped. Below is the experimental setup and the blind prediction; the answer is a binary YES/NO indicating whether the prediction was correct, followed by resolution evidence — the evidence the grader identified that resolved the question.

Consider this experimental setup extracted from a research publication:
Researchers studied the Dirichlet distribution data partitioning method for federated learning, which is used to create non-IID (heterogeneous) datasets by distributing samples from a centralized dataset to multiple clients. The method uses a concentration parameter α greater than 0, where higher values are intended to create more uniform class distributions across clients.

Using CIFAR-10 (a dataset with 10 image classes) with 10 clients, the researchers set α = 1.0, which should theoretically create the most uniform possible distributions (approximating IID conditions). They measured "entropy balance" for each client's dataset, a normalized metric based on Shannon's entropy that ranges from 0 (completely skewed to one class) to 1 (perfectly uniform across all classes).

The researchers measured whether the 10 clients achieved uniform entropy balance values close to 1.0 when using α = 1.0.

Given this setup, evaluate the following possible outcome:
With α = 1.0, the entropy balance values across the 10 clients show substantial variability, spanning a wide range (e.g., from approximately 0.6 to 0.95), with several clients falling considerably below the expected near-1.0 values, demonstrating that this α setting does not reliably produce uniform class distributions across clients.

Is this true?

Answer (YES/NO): NO